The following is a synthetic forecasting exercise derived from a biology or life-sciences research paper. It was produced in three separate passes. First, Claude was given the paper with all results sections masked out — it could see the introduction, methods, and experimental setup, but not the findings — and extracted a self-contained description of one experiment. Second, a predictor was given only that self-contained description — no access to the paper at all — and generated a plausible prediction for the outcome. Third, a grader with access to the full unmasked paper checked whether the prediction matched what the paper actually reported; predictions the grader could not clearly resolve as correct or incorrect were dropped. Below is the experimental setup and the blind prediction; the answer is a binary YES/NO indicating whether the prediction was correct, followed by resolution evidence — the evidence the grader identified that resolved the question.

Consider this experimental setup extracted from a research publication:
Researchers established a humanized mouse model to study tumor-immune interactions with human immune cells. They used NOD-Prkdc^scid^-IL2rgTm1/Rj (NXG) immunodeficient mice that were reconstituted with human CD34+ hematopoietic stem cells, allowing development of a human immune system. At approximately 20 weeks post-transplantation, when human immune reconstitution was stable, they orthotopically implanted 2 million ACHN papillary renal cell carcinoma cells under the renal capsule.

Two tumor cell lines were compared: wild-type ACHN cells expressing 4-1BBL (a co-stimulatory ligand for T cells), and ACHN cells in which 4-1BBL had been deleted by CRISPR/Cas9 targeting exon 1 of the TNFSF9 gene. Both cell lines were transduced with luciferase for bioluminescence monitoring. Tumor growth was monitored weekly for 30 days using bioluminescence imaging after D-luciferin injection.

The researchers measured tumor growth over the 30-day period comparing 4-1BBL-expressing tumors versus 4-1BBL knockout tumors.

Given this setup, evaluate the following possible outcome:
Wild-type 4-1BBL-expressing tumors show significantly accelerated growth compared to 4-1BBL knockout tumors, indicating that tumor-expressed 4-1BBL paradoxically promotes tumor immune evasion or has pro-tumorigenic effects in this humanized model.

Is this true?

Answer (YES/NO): NO